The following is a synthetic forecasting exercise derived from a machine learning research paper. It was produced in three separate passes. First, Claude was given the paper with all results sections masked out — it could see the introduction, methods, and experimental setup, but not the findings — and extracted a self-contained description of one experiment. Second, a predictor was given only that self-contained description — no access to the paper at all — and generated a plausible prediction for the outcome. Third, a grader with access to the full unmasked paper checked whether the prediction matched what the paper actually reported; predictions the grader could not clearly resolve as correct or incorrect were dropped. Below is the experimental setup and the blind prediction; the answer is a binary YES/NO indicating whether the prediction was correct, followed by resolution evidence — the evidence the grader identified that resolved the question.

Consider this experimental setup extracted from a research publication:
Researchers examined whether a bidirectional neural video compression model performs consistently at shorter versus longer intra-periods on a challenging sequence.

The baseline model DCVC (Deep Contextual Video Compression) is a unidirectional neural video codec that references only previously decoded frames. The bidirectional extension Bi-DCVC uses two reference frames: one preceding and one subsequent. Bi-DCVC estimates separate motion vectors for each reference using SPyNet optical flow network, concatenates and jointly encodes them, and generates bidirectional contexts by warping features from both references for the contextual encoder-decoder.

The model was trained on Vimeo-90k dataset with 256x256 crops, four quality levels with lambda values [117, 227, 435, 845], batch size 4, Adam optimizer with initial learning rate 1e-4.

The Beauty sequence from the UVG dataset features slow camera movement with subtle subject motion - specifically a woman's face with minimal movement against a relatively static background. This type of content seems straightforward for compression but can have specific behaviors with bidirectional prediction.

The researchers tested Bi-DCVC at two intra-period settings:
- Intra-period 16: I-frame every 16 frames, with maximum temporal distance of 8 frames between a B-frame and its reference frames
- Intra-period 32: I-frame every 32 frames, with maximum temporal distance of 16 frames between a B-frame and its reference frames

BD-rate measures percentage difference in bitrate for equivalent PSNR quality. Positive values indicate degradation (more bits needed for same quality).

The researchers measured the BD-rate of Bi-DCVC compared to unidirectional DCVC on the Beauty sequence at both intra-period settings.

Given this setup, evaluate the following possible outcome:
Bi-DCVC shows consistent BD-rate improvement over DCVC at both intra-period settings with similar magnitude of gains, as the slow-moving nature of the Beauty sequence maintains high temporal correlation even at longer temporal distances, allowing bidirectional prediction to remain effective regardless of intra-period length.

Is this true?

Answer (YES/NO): NO